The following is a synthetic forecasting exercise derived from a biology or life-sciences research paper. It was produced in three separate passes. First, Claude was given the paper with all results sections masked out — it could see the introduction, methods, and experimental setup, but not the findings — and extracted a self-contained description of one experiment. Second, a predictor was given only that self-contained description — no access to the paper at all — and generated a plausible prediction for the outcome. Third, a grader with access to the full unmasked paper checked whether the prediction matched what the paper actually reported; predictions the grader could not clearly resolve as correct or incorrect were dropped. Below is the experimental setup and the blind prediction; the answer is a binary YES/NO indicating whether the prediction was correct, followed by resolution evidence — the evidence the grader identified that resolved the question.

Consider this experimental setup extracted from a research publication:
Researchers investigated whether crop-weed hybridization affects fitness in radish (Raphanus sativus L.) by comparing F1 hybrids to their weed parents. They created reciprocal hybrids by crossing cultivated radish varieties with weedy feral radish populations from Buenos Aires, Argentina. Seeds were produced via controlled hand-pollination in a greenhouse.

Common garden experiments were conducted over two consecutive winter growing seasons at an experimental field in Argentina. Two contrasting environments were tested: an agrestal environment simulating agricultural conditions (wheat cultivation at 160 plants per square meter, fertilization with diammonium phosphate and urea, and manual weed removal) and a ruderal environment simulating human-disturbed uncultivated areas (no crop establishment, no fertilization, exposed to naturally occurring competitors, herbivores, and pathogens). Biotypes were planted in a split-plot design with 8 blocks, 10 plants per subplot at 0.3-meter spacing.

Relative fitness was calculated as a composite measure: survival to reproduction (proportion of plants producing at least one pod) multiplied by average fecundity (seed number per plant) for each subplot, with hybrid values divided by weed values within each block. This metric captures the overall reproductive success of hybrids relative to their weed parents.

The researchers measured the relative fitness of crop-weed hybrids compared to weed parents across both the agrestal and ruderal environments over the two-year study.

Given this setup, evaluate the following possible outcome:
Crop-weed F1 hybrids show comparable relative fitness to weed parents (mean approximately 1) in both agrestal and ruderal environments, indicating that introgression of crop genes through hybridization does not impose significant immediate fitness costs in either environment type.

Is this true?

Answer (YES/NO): NO